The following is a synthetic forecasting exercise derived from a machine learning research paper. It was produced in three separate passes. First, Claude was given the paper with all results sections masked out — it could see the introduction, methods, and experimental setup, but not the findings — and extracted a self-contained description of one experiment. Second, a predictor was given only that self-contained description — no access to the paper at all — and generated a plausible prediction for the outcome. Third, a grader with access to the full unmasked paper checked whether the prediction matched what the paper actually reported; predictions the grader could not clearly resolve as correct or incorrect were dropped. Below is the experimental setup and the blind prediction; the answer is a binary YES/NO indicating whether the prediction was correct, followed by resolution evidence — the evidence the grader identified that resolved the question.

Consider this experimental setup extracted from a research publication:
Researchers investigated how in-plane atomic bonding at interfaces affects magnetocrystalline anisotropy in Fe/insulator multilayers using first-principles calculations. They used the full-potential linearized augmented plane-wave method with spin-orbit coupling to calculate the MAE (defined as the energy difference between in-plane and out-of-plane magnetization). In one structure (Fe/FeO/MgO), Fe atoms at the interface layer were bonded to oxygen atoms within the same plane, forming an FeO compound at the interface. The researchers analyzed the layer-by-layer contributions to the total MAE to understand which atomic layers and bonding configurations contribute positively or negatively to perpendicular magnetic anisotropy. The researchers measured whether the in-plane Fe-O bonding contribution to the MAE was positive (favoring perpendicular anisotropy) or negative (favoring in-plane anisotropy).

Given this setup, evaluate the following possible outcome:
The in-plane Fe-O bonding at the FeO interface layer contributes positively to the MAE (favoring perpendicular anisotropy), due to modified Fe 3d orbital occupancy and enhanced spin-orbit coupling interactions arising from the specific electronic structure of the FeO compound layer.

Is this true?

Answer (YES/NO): NO